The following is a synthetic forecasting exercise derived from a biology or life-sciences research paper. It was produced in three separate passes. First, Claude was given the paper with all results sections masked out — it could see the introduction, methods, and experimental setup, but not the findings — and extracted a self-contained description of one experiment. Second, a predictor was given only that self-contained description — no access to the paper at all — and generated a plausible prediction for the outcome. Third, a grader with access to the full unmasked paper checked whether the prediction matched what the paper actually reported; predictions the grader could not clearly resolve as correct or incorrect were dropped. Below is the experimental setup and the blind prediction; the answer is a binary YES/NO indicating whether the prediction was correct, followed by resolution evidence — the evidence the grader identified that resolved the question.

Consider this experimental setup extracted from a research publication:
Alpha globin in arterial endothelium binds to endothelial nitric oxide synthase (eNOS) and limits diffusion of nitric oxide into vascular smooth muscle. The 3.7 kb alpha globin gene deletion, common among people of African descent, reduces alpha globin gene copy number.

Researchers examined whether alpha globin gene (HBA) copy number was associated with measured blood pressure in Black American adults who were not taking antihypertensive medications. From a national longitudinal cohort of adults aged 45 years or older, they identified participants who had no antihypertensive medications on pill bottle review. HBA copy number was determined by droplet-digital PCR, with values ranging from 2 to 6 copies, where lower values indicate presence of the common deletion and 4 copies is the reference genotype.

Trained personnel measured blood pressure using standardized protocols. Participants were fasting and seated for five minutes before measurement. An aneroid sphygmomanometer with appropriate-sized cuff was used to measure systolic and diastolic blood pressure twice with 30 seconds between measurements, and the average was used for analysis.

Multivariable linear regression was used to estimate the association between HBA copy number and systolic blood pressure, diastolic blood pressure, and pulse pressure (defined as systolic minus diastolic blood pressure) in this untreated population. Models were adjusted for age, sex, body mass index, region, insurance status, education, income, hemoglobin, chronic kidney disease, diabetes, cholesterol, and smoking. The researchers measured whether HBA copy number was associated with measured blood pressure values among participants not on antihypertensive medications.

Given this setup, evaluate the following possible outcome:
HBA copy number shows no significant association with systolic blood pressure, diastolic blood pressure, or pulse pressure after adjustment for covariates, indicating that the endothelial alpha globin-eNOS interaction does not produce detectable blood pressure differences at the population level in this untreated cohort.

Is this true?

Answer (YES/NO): NO